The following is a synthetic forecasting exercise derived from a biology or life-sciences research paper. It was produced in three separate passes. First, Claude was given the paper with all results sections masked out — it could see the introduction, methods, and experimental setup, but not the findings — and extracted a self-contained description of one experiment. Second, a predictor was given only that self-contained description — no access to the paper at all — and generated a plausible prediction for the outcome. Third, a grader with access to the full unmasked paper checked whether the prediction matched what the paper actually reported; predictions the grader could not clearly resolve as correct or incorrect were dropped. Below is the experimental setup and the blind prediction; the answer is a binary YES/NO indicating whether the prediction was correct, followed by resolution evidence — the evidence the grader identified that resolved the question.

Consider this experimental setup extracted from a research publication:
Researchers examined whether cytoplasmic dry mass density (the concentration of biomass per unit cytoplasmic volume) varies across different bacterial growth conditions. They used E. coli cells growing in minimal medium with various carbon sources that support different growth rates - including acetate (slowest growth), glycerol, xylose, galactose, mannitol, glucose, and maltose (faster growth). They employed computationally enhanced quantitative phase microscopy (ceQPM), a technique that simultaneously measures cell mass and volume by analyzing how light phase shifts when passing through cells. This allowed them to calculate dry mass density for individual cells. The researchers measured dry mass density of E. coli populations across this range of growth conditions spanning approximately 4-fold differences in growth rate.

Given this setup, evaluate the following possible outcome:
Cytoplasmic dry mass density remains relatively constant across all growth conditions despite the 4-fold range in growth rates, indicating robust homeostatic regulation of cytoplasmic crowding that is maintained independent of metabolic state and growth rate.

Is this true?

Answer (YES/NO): YES